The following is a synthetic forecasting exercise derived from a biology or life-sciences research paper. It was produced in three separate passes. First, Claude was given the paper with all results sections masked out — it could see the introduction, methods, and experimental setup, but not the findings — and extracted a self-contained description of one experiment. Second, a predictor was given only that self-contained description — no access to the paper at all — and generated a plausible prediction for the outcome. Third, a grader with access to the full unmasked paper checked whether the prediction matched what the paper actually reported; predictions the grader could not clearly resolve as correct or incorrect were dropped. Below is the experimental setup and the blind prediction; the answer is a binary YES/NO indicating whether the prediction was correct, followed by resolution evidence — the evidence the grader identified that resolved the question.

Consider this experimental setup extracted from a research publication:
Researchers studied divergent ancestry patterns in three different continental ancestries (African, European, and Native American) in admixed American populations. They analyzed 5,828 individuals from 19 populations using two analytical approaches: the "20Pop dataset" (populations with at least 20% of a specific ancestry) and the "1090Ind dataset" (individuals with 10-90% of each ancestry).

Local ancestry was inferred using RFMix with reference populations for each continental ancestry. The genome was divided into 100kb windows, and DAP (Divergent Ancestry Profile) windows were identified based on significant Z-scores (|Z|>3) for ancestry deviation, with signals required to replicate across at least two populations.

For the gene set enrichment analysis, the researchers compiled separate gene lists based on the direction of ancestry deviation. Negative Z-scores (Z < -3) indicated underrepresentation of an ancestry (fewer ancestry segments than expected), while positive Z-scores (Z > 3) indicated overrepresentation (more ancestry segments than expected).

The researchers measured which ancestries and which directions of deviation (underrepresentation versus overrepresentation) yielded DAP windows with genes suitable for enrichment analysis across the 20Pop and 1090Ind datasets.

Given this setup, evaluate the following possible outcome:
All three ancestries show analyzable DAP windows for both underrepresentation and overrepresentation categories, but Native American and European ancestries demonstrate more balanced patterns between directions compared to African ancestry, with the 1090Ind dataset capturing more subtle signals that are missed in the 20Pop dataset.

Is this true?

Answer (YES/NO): NO